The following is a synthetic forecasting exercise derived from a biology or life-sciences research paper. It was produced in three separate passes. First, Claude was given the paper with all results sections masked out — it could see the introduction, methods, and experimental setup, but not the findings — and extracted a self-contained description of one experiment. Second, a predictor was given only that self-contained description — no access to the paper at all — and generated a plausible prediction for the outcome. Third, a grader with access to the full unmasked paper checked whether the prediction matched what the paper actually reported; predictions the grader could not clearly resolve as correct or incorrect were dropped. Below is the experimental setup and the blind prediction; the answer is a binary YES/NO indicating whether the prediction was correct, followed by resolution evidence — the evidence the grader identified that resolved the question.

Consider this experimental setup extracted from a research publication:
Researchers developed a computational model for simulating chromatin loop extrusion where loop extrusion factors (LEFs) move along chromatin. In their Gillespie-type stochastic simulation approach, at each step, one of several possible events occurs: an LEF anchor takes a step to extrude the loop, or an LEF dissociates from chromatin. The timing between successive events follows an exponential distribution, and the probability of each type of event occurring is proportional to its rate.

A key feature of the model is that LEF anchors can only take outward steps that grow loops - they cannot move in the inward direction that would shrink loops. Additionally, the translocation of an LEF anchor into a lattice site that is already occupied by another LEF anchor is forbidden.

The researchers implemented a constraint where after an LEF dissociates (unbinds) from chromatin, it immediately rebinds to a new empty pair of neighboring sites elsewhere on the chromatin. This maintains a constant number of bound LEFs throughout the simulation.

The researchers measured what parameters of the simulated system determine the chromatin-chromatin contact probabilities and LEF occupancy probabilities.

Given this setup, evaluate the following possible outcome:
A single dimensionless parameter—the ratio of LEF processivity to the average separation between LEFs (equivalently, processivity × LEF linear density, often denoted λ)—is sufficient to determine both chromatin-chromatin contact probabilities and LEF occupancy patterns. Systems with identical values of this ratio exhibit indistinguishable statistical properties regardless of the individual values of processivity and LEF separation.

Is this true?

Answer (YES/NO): NO